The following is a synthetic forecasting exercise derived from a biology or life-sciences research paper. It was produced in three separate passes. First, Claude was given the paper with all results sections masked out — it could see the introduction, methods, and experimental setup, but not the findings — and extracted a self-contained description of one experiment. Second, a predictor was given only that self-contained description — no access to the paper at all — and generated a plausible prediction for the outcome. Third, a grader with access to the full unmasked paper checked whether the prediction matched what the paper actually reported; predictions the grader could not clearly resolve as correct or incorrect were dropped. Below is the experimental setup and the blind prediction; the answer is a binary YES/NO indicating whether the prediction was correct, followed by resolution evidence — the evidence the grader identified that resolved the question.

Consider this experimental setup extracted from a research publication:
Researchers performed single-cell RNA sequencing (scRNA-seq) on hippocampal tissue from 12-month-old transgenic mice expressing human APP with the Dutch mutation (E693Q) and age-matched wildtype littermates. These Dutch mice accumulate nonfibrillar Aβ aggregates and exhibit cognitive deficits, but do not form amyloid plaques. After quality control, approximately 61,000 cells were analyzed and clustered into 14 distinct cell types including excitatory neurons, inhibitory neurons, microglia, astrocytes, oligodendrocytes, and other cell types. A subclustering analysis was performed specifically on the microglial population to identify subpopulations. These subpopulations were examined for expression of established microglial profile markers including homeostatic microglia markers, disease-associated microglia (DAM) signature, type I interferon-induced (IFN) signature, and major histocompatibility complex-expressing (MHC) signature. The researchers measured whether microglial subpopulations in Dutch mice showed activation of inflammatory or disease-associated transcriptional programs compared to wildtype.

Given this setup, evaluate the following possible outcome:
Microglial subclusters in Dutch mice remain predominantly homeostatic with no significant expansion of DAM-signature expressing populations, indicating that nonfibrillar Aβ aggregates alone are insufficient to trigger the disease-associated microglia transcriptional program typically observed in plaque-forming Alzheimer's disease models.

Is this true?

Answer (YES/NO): YES